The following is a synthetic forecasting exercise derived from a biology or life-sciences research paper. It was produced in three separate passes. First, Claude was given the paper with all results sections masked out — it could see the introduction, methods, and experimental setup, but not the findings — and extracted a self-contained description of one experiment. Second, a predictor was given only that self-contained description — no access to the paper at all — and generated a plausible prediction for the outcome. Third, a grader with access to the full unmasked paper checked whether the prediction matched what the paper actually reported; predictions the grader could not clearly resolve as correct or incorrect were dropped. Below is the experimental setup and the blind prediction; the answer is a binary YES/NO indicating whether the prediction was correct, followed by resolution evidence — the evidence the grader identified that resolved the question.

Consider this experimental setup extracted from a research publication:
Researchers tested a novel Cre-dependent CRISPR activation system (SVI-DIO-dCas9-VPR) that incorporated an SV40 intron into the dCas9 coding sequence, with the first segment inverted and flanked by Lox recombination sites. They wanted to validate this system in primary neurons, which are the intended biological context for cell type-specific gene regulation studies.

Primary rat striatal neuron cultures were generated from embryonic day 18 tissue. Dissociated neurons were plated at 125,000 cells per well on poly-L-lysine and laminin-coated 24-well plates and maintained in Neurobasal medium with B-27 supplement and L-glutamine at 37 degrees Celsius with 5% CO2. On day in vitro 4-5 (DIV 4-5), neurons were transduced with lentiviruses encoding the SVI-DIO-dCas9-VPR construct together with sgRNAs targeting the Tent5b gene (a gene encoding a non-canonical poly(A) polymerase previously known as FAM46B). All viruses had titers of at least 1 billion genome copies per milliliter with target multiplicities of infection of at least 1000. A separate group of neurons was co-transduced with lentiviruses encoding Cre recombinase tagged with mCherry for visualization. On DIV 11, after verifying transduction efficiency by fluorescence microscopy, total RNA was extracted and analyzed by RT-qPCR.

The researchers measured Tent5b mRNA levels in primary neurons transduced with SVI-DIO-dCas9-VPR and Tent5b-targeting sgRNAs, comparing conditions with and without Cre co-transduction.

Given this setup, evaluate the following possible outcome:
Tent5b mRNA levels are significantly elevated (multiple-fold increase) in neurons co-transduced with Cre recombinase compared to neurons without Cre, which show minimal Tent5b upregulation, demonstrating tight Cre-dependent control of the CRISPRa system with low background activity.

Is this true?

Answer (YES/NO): YES